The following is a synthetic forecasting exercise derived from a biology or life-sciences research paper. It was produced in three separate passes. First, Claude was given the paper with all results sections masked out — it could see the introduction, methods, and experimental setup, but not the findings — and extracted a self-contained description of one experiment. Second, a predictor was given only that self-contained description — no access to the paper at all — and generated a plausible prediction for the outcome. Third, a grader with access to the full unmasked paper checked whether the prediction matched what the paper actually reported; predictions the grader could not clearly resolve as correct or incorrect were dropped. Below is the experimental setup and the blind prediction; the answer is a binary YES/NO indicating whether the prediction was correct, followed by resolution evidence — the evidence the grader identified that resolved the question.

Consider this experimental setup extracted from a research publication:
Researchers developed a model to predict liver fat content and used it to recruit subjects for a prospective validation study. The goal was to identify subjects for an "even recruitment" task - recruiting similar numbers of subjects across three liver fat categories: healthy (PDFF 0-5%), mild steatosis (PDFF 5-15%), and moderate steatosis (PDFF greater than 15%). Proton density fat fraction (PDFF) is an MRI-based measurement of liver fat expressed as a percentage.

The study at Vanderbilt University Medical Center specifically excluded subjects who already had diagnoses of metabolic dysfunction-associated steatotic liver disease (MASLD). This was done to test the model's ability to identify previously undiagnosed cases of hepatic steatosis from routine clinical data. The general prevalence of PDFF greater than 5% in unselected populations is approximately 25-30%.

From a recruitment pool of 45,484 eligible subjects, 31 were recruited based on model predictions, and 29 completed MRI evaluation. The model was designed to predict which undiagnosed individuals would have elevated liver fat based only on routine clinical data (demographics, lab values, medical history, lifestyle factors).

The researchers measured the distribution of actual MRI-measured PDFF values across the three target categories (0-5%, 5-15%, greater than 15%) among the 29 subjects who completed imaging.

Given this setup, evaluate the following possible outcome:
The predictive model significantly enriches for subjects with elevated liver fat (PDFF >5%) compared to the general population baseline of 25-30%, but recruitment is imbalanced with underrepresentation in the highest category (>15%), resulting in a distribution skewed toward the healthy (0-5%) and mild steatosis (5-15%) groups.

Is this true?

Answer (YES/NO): NO